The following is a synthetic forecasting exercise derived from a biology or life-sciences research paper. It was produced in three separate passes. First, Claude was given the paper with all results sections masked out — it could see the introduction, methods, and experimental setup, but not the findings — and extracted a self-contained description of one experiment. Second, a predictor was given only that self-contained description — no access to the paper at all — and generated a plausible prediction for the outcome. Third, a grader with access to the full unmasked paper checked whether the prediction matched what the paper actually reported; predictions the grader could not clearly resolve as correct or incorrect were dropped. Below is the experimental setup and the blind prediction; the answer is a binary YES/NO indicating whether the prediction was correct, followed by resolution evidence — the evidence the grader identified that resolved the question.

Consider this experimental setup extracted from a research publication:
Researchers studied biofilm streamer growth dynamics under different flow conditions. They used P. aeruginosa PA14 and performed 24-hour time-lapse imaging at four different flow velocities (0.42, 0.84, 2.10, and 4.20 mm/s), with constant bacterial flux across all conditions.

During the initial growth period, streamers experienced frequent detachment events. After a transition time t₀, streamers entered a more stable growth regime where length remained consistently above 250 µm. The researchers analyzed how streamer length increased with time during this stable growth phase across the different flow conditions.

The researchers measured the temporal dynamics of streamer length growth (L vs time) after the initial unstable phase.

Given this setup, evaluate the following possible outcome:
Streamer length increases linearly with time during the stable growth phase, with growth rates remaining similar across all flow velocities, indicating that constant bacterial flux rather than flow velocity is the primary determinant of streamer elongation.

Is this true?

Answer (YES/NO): NO